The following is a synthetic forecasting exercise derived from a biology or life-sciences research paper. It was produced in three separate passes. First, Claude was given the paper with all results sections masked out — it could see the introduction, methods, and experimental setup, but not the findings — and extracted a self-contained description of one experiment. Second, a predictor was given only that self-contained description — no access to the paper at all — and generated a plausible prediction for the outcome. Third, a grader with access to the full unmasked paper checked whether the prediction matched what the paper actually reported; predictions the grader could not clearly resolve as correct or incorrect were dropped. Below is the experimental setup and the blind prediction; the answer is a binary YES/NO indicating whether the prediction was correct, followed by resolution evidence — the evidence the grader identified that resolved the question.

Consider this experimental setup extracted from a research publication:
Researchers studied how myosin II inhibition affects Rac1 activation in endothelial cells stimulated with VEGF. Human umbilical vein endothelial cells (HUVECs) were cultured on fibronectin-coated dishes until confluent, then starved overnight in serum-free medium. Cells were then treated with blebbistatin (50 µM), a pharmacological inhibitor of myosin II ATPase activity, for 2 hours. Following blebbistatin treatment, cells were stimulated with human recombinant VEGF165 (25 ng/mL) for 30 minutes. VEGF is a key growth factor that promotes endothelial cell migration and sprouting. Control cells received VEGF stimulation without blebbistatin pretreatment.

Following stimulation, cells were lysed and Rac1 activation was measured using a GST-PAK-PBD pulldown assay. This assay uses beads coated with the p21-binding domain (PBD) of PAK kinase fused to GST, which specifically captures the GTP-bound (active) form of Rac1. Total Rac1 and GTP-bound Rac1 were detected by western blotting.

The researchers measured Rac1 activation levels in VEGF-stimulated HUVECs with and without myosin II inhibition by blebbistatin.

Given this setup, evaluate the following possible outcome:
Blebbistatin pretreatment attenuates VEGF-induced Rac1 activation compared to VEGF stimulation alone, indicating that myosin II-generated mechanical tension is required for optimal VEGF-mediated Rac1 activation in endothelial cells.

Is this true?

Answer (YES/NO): NO